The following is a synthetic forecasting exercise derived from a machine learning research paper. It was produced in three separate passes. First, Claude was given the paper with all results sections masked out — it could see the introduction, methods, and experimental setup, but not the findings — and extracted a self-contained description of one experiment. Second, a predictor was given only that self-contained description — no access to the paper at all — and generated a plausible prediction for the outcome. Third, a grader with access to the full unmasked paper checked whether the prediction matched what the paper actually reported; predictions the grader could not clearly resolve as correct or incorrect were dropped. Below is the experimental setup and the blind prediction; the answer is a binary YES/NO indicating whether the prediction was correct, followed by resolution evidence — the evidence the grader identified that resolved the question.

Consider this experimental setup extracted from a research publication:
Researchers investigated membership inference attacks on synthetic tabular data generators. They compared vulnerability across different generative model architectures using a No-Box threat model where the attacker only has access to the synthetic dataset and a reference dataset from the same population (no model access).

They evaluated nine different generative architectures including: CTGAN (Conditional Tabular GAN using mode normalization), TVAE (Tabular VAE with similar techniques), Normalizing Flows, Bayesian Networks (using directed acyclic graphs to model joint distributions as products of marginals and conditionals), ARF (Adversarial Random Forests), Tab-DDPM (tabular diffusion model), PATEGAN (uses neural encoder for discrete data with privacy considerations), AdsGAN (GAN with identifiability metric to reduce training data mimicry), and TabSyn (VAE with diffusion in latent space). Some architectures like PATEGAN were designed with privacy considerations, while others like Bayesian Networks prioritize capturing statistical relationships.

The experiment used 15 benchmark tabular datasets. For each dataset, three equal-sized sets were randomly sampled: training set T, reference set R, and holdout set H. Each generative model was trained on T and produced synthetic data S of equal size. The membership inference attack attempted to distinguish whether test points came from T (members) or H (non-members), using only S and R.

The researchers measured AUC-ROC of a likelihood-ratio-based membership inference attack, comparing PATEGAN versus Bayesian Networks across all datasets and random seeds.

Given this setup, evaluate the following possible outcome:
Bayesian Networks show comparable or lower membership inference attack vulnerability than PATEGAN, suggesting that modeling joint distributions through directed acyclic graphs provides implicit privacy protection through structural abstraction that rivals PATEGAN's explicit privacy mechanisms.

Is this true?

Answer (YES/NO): NO